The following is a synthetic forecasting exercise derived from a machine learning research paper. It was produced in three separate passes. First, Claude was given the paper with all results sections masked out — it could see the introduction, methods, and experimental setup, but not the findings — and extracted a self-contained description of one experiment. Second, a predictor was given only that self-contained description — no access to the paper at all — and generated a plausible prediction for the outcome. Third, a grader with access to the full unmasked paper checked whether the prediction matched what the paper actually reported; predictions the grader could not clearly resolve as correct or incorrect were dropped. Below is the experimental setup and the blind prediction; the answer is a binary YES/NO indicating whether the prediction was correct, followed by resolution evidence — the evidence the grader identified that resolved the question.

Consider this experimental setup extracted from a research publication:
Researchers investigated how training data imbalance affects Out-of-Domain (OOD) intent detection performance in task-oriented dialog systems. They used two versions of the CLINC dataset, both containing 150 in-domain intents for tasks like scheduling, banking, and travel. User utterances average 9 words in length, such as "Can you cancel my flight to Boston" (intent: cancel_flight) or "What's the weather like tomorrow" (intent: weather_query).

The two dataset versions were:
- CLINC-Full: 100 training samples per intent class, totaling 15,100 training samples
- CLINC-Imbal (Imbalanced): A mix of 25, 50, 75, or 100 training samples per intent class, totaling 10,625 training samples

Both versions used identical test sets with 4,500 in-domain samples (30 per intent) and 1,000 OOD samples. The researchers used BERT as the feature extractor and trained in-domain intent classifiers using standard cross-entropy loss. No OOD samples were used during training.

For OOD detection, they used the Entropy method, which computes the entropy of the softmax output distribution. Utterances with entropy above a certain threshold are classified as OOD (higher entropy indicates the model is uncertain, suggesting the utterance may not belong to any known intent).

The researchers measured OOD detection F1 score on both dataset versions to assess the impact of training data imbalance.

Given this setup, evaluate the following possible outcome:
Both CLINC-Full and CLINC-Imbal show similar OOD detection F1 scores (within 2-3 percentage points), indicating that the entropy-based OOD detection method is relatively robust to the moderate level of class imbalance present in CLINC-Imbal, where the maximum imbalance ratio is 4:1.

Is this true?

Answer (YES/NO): NO